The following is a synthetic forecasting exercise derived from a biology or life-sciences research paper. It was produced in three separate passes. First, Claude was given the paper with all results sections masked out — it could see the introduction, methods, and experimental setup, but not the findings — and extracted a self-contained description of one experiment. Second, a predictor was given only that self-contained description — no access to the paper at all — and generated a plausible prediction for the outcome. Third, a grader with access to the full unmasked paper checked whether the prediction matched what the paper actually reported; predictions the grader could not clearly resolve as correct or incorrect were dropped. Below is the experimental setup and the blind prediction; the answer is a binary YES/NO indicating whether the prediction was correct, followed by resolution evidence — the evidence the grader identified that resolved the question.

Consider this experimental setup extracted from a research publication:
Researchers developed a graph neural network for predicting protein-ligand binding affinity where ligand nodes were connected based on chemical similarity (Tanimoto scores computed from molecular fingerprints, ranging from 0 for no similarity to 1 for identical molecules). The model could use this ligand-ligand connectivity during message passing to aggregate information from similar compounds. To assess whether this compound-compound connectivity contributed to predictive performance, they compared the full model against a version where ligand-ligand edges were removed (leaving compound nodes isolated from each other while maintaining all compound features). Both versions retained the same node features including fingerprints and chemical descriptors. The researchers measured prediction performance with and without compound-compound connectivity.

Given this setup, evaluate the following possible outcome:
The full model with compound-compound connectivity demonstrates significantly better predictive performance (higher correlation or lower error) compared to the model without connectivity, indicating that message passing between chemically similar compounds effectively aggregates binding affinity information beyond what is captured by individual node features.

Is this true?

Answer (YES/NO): NO